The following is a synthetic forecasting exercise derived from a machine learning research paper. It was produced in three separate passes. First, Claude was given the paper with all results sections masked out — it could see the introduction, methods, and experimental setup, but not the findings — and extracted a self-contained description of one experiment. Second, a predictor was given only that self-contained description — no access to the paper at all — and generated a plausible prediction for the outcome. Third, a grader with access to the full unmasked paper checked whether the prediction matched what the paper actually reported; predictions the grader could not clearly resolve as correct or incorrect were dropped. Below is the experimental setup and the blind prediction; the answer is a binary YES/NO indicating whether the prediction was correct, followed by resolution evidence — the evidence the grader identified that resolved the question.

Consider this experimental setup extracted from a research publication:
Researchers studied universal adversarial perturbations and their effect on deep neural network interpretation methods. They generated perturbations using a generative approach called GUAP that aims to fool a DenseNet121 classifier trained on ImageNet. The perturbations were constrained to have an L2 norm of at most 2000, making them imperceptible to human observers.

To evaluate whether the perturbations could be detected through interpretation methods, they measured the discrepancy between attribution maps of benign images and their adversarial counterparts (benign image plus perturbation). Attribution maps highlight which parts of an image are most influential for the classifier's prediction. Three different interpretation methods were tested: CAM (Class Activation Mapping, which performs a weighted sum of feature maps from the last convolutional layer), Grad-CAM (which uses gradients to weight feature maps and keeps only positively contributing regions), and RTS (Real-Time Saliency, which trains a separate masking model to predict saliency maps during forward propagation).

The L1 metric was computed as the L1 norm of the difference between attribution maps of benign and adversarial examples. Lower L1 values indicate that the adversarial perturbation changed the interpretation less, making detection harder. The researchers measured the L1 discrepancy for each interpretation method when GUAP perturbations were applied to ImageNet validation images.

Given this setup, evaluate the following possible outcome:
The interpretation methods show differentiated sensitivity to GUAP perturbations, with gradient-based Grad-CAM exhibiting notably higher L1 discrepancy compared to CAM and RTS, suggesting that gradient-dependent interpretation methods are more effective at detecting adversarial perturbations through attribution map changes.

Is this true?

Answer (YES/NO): NO